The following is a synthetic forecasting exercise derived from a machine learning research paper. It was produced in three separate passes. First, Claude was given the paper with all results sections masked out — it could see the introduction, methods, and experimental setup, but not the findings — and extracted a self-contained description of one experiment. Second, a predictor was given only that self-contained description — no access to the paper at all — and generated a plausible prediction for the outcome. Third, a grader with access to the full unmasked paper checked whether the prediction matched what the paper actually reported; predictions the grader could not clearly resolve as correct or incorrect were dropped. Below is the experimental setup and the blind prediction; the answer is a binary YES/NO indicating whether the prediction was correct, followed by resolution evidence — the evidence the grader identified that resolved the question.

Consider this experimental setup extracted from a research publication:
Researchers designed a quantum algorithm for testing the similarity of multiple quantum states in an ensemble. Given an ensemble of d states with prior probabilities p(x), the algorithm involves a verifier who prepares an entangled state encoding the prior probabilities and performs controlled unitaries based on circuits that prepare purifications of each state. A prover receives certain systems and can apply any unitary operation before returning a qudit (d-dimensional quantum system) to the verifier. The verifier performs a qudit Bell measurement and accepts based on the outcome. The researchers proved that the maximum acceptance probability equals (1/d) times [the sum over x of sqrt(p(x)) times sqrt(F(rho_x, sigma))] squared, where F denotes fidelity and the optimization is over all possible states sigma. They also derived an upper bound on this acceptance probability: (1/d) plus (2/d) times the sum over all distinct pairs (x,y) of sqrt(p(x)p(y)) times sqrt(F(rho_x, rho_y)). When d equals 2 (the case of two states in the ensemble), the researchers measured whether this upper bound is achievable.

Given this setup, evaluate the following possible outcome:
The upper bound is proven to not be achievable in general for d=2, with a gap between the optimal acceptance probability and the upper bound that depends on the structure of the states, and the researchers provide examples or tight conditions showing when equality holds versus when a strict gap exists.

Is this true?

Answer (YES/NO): NO